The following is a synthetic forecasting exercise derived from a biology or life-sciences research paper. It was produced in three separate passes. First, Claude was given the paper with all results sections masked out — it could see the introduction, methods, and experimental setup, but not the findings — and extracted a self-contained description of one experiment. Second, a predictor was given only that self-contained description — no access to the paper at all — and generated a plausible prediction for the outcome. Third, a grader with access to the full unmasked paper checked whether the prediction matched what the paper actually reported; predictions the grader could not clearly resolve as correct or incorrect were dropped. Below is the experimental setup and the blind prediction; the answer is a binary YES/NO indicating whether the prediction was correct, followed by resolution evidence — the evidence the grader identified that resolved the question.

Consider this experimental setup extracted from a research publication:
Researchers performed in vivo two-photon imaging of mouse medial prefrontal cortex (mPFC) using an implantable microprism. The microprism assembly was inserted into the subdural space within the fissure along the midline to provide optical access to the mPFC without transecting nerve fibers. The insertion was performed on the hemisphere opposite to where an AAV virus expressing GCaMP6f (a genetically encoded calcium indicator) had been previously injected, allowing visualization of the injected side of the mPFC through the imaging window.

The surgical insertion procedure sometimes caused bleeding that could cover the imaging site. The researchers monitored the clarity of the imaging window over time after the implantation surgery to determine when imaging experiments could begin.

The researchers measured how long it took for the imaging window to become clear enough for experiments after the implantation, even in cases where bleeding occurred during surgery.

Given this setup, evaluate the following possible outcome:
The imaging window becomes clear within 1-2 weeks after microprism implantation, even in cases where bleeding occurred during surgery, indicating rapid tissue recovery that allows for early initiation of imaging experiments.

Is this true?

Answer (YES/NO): NO